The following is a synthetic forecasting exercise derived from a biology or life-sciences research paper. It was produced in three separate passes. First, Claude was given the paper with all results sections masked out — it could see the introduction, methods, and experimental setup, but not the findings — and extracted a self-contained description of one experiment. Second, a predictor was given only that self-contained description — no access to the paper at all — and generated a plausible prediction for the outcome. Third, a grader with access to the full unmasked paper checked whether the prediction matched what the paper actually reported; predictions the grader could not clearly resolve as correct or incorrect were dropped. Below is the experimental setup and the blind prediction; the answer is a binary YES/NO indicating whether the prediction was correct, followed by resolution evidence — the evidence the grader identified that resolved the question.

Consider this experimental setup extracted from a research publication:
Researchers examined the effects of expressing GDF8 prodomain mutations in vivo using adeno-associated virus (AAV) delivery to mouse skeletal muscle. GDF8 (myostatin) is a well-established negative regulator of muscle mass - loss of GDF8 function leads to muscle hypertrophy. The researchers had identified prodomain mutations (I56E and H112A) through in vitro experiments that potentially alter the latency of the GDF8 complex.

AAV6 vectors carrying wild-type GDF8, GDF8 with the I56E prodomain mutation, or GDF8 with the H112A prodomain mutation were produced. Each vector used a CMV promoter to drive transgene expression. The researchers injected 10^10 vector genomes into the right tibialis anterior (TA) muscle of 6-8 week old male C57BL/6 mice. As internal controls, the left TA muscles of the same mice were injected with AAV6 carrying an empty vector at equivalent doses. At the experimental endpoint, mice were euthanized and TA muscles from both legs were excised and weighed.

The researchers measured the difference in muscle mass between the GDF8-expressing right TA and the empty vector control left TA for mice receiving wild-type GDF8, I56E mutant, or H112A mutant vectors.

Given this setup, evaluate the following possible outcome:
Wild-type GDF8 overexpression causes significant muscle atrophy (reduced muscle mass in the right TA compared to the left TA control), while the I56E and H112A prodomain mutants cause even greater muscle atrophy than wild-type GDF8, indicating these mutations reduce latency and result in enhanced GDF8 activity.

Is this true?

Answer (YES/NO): YES